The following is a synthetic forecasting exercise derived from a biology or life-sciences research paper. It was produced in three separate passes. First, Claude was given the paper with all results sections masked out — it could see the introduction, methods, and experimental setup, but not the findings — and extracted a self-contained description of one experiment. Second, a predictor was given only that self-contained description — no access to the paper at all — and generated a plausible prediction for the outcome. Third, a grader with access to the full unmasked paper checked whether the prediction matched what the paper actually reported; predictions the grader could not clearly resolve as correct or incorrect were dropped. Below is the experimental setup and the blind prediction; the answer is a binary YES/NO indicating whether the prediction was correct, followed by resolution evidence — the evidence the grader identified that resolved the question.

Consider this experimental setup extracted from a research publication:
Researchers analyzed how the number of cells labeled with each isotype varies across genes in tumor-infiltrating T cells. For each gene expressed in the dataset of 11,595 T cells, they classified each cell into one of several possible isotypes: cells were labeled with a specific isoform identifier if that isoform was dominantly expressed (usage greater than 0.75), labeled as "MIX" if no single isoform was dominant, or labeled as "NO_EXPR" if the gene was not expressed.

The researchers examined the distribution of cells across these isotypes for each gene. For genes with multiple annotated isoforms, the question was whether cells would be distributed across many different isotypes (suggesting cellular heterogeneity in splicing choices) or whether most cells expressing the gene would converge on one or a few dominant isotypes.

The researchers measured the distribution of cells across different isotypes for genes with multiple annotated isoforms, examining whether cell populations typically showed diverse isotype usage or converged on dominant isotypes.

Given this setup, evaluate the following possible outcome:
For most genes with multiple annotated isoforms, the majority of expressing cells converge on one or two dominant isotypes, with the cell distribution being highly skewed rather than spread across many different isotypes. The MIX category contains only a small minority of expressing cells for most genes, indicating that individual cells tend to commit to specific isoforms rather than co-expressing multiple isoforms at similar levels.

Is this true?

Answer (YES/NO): YES